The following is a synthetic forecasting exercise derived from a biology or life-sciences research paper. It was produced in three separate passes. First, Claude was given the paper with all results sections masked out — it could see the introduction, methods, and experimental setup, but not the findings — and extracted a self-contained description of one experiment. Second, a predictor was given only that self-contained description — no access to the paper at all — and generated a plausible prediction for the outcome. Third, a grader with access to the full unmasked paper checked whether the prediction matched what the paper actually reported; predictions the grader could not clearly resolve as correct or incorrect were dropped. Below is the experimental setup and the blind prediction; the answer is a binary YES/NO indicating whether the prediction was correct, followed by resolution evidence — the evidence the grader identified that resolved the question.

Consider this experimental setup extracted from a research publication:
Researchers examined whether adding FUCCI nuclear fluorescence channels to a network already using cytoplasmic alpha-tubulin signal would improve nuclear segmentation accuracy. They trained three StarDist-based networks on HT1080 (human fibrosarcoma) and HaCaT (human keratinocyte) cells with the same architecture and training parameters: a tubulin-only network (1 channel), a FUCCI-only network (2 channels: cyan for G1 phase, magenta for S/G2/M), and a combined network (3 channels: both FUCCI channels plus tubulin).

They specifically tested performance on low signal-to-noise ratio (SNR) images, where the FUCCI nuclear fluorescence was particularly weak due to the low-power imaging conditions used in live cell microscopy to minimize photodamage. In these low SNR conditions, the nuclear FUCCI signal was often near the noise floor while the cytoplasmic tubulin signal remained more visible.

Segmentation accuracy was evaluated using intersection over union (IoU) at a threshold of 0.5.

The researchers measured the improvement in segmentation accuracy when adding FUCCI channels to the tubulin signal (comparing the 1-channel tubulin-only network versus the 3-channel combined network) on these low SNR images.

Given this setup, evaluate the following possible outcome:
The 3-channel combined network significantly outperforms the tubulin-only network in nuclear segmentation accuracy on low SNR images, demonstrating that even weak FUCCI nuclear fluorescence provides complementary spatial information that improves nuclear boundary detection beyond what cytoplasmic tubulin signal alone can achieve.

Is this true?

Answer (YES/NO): YES